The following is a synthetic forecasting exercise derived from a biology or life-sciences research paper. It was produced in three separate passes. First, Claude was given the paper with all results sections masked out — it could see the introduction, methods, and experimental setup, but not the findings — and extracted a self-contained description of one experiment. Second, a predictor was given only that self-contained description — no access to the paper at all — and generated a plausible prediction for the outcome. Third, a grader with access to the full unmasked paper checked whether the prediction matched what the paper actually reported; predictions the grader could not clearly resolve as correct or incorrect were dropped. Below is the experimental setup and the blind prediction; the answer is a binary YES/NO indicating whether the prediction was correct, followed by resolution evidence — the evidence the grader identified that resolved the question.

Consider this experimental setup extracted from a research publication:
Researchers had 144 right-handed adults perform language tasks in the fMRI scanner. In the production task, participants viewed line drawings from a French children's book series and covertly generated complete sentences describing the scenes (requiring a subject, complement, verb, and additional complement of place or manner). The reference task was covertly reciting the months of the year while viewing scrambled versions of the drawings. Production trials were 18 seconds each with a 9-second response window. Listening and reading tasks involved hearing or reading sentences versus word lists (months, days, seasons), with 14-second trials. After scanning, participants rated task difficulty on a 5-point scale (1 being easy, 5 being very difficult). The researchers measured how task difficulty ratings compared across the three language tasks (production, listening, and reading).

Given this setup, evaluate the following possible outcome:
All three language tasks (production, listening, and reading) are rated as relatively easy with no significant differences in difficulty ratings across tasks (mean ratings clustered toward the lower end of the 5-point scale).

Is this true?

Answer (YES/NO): NO